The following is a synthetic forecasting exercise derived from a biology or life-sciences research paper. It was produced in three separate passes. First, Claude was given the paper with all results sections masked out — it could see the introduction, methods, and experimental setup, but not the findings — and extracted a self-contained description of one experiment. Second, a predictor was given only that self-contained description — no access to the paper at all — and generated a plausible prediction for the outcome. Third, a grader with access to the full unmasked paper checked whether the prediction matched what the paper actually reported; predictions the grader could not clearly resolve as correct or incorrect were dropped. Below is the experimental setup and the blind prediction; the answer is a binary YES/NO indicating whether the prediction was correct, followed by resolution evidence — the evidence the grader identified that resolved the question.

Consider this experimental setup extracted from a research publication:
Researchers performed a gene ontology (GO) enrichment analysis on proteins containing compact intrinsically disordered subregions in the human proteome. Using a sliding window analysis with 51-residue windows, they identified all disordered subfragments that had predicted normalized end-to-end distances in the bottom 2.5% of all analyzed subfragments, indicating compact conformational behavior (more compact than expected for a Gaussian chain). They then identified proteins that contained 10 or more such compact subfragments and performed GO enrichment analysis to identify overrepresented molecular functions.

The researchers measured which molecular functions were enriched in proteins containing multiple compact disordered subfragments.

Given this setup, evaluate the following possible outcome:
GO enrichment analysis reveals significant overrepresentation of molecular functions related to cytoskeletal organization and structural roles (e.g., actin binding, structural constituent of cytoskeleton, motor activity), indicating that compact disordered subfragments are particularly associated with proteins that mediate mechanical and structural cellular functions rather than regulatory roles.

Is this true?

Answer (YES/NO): NO